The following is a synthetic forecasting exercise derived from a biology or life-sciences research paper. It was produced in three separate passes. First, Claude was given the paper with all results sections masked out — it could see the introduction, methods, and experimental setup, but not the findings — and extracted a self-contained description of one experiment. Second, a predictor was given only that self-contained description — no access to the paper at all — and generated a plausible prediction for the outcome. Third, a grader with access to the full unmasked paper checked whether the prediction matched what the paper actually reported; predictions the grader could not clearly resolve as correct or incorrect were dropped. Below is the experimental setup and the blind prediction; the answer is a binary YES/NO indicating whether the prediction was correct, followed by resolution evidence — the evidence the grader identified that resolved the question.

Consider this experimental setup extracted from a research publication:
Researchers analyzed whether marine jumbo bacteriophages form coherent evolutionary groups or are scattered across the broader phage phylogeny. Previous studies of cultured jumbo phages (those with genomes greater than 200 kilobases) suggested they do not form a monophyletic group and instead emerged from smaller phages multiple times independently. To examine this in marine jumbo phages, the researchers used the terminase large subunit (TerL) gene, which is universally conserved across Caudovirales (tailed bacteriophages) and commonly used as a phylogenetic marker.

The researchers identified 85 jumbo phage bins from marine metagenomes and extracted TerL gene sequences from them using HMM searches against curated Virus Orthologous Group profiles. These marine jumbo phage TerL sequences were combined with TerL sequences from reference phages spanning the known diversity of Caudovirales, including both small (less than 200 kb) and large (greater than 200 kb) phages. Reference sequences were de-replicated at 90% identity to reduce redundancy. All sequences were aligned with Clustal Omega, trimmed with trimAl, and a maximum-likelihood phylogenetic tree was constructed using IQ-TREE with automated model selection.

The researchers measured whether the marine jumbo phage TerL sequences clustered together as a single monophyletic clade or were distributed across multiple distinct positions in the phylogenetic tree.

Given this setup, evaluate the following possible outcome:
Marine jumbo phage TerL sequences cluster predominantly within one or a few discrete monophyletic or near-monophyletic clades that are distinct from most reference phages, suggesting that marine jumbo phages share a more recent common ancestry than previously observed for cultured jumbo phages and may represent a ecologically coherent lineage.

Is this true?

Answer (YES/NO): NO